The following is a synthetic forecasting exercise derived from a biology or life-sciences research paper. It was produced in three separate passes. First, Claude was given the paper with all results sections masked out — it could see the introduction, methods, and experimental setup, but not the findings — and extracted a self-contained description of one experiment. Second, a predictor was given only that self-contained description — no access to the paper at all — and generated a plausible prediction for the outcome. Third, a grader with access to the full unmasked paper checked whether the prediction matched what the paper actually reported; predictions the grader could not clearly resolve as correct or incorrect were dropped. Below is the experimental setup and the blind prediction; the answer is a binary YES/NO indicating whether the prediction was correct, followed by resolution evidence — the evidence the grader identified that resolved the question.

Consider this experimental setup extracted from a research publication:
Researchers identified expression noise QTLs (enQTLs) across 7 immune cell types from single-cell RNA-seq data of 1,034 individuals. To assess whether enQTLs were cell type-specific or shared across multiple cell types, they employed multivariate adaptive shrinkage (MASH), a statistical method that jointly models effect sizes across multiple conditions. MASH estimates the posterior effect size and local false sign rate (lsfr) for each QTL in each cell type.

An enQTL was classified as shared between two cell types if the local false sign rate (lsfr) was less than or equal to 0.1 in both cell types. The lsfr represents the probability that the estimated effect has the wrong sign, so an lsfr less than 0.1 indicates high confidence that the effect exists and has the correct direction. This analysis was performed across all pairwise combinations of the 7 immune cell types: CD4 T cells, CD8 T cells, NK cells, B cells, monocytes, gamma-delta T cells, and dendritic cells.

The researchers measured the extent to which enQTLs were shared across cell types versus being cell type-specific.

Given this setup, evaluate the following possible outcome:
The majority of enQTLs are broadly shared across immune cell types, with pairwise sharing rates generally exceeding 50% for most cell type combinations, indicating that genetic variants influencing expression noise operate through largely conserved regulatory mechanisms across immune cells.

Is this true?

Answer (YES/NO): NO